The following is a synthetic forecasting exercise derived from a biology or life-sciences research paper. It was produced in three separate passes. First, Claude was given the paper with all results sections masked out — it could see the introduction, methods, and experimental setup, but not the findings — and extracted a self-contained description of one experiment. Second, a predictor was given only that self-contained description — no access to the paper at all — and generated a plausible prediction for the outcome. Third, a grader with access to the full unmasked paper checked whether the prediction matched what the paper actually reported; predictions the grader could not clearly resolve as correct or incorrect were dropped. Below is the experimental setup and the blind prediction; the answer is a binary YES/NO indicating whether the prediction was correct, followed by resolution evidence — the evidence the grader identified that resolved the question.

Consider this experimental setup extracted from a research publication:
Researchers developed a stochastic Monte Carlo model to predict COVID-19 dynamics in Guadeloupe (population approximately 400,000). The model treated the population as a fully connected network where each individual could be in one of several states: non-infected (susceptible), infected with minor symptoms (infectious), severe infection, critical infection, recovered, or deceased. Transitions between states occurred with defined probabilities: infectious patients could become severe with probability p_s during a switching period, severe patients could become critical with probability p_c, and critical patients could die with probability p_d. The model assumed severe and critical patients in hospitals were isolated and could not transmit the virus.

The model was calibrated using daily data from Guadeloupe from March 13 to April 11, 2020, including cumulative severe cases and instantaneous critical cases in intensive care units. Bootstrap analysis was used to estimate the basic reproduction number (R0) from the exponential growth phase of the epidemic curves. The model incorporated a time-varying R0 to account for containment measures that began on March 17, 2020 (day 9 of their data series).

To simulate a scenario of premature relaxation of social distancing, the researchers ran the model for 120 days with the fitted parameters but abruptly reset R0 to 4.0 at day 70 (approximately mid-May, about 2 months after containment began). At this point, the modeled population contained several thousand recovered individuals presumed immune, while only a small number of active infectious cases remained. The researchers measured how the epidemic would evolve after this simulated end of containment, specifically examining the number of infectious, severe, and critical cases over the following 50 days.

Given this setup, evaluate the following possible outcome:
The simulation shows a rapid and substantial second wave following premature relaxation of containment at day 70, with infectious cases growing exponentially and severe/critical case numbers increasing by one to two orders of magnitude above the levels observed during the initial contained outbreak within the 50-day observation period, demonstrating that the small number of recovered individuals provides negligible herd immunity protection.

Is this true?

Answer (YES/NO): NO